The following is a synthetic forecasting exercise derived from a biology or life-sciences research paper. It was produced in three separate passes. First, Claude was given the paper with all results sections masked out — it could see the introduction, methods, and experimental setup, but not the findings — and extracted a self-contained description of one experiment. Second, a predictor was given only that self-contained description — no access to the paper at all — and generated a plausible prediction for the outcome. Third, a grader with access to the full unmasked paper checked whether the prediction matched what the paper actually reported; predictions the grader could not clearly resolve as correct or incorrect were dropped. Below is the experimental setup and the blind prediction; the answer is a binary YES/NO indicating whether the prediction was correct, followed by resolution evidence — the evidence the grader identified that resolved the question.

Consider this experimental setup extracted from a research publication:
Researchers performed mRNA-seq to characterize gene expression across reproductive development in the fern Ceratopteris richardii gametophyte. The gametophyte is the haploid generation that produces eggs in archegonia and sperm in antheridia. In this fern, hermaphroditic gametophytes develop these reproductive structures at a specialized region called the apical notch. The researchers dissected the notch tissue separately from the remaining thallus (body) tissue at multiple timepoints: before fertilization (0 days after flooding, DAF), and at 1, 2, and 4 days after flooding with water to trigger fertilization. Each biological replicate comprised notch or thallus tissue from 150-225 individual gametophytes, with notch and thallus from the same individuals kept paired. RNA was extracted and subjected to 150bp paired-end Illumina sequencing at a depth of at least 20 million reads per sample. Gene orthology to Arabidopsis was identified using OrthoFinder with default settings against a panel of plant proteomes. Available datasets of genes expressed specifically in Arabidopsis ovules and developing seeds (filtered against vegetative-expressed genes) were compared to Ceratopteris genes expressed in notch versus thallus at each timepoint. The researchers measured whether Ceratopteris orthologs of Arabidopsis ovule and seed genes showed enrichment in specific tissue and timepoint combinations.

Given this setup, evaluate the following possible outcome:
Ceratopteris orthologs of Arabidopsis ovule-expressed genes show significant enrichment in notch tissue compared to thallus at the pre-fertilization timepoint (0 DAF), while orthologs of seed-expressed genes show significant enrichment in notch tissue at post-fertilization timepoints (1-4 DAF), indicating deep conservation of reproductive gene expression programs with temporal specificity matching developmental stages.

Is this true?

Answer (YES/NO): NO